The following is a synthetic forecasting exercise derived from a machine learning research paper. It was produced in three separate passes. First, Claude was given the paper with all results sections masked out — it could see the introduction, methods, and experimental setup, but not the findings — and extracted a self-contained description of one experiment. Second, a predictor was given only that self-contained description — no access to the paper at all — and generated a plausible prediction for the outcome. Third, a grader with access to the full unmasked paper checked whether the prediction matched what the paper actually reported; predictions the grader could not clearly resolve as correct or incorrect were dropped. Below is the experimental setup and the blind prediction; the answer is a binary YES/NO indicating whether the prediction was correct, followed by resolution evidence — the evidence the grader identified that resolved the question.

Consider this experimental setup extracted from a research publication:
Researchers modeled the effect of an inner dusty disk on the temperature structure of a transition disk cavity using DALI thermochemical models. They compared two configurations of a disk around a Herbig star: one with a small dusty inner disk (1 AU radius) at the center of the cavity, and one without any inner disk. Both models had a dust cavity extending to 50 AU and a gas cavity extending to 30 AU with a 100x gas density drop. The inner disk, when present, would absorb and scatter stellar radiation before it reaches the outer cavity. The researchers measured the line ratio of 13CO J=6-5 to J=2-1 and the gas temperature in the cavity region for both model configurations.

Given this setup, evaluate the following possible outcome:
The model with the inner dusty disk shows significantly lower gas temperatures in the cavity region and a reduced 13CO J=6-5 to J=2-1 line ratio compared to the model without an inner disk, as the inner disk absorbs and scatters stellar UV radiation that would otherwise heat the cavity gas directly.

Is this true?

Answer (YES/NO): YES